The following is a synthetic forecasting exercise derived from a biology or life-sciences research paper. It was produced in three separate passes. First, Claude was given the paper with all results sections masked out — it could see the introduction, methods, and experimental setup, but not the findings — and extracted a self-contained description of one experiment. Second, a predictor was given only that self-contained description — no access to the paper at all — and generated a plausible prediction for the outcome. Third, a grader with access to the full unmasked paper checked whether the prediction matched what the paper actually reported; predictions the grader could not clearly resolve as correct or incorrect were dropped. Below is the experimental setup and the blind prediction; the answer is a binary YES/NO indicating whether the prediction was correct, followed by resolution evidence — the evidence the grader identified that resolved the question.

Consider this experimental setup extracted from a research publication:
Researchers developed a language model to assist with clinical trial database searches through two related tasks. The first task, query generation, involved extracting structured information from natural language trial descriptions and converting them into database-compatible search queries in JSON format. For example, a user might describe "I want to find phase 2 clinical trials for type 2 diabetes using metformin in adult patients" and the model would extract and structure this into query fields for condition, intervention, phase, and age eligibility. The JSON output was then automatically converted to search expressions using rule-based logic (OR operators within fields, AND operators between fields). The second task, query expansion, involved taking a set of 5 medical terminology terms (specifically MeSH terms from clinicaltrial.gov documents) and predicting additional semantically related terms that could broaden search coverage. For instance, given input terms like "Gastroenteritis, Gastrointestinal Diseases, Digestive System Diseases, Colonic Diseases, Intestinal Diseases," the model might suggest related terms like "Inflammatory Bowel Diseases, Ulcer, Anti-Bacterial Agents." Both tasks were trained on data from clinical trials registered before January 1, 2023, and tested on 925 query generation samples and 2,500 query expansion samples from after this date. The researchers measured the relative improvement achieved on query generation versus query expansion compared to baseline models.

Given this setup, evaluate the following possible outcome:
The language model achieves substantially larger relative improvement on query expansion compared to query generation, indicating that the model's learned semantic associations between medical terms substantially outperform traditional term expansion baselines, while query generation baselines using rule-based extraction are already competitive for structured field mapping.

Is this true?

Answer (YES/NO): YES